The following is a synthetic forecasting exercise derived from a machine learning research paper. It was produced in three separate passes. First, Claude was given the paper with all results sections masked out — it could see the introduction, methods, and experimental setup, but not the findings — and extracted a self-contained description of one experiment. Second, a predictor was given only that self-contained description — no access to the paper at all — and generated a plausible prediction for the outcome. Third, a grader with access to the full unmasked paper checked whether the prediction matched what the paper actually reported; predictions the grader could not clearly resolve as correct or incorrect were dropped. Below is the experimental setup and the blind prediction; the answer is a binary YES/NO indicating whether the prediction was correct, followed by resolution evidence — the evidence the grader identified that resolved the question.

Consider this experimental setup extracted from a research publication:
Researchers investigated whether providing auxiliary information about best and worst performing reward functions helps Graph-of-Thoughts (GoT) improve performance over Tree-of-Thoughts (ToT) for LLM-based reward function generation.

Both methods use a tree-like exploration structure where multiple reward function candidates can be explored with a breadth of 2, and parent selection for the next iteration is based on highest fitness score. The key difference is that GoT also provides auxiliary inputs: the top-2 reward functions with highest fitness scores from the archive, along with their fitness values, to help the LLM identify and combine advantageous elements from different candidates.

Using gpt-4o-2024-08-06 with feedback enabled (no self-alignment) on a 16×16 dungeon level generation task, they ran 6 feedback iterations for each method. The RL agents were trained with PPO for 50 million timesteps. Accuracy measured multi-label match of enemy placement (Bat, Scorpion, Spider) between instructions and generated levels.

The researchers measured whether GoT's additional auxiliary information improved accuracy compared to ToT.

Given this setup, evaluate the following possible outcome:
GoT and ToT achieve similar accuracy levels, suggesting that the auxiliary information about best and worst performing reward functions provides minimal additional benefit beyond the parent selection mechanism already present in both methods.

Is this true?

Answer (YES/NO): NO